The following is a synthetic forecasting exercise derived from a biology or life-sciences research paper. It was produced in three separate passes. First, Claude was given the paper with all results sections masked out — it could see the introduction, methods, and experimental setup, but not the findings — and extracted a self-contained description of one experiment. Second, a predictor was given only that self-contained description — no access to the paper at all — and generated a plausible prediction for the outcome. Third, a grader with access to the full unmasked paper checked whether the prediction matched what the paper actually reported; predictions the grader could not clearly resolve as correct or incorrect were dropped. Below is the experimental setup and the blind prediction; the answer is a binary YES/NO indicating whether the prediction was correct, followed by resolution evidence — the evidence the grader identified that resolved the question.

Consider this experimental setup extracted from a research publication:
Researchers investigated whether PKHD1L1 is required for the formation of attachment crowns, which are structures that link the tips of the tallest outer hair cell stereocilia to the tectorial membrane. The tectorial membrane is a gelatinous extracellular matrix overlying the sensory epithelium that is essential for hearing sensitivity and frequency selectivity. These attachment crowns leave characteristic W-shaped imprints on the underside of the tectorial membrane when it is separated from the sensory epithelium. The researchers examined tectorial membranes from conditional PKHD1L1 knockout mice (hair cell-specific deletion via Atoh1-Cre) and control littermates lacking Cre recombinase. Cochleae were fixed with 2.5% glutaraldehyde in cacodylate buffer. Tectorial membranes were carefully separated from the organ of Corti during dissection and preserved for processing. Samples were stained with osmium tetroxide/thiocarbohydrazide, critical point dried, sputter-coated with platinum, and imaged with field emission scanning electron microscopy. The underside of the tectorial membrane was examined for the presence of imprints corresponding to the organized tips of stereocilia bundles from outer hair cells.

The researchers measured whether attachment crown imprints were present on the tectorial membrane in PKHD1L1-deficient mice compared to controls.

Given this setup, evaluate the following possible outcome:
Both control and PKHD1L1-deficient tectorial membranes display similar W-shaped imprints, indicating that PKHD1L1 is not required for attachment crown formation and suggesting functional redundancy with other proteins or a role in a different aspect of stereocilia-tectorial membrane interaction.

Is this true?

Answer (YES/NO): YES